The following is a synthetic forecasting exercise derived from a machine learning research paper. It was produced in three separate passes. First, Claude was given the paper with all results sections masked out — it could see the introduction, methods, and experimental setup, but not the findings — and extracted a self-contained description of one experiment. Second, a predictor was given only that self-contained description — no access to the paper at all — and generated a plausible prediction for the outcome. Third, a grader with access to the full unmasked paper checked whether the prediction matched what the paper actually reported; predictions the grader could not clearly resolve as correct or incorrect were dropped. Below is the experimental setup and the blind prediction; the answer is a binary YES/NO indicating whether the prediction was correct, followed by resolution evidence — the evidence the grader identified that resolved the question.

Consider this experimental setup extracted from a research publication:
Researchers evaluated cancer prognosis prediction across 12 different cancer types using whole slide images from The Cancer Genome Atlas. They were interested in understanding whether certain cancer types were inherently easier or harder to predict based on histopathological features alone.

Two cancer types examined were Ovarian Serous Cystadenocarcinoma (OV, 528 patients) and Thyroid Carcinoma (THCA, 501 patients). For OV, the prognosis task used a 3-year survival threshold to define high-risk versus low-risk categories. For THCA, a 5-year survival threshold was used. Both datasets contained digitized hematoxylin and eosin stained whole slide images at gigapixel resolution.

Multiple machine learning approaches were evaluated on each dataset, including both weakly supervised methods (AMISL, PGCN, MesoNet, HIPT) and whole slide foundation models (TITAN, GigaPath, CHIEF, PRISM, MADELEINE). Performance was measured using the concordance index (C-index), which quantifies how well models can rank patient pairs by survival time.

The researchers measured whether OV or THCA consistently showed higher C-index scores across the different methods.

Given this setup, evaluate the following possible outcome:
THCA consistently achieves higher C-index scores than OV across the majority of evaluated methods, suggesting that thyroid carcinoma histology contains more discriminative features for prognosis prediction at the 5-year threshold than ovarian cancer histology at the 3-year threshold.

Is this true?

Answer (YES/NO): YES